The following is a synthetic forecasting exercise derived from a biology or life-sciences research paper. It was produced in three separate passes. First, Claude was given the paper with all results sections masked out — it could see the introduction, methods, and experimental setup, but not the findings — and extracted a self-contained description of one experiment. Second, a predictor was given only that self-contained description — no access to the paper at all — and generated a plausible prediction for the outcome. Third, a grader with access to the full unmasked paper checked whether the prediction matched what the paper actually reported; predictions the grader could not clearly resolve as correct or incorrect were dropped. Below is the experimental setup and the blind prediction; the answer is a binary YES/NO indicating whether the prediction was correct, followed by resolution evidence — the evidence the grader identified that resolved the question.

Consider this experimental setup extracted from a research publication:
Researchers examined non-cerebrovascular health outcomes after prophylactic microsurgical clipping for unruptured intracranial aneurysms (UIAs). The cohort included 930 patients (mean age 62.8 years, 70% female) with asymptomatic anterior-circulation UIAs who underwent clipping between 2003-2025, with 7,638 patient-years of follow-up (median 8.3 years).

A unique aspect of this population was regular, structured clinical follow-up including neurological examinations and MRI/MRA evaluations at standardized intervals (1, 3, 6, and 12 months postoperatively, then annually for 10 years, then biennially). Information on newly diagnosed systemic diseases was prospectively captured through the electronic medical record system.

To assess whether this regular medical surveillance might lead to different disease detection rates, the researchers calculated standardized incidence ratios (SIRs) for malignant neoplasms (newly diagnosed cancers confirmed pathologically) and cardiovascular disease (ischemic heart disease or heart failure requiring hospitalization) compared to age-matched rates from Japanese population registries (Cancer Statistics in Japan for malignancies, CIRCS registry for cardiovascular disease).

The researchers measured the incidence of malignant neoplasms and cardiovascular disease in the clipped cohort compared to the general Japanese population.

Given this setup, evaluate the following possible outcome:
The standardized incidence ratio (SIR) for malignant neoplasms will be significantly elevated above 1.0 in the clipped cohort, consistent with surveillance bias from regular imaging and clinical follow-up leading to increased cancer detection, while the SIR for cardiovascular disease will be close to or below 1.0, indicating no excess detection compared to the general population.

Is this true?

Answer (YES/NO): NO